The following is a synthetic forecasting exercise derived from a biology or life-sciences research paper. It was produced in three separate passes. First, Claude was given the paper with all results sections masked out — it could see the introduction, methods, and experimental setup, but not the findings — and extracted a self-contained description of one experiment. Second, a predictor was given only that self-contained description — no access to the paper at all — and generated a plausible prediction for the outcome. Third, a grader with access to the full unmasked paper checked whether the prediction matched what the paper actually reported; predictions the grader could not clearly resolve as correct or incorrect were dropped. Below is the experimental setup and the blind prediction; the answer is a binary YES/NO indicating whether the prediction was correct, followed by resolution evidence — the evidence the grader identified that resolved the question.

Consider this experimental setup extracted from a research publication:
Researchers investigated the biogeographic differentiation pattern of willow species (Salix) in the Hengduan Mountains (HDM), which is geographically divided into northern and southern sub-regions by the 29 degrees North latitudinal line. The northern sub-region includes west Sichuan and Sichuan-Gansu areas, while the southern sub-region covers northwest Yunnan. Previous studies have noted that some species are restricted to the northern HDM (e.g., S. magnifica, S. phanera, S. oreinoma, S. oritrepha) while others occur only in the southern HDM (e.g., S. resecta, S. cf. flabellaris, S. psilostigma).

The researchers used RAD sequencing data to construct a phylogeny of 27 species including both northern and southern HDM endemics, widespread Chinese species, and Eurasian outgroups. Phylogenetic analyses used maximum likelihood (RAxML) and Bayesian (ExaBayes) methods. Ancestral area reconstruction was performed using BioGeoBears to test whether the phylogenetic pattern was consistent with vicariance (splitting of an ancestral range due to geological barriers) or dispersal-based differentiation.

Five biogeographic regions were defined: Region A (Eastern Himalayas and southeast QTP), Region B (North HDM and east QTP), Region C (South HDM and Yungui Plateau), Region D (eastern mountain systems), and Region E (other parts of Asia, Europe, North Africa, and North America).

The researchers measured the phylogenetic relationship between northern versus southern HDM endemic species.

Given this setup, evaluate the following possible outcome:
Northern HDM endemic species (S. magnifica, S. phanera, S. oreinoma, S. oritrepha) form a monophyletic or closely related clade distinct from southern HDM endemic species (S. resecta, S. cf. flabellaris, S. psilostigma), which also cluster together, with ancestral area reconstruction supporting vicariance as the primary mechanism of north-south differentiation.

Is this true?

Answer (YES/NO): NO